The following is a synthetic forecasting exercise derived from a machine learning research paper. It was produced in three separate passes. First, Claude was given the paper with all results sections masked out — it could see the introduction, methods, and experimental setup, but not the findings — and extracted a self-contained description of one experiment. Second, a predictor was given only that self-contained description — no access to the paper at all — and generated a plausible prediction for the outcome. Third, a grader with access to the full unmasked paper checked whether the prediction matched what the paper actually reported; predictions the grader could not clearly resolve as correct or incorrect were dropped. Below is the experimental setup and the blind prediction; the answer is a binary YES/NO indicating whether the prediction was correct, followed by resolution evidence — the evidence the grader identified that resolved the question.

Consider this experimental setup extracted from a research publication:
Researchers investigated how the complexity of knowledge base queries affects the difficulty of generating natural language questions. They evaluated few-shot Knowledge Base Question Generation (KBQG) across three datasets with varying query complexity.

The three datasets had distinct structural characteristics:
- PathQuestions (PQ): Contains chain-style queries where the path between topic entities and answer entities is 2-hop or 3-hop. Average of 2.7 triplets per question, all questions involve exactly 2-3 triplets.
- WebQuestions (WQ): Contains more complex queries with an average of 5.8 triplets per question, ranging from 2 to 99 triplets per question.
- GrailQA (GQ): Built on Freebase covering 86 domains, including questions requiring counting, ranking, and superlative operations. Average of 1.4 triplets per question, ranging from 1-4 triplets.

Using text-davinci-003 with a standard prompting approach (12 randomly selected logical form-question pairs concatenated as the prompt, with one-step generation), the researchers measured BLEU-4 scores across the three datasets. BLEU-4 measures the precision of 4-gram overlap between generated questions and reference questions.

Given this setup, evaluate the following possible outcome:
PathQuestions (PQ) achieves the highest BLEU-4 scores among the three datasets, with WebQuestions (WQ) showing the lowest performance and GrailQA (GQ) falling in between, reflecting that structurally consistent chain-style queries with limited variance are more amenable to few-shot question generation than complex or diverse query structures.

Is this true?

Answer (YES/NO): YES